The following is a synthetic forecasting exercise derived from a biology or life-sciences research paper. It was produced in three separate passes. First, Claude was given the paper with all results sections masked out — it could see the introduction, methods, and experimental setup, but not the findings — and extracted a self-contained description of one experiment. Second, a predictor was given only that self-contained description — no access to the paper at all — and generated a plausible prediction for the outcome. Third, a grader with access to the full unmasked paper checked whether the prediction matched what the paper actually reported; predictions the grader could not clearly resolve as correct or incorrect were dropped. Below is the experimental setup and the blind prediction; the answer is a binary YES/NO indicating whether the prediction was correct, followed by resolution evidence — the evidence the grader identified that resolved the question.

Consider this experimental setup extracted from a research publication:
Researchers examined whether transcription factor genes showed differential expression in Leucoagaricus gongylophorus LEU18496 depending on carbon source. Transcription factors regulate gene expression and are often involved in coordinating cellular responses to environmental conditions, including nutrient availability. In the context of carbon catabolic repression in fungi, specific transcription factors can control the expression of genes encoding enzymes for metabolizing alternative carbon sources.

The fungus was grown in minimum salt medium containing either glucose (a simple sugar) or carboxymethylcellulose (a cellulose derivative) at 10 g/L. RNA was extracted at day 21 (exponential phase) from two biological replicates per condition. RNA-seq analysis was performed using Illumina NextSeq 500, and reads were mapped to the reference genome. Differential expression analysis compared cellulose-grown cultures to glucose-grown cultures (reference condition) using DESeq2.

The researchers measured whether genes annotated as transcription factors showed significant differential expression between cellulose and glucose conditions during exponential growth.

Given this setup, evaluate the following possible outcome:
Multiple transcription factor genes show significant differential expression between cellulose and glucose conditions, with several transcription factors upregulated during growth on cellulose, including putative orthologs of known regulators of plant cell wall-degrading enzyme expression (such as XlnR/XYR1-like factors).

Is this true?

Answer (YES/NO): NO